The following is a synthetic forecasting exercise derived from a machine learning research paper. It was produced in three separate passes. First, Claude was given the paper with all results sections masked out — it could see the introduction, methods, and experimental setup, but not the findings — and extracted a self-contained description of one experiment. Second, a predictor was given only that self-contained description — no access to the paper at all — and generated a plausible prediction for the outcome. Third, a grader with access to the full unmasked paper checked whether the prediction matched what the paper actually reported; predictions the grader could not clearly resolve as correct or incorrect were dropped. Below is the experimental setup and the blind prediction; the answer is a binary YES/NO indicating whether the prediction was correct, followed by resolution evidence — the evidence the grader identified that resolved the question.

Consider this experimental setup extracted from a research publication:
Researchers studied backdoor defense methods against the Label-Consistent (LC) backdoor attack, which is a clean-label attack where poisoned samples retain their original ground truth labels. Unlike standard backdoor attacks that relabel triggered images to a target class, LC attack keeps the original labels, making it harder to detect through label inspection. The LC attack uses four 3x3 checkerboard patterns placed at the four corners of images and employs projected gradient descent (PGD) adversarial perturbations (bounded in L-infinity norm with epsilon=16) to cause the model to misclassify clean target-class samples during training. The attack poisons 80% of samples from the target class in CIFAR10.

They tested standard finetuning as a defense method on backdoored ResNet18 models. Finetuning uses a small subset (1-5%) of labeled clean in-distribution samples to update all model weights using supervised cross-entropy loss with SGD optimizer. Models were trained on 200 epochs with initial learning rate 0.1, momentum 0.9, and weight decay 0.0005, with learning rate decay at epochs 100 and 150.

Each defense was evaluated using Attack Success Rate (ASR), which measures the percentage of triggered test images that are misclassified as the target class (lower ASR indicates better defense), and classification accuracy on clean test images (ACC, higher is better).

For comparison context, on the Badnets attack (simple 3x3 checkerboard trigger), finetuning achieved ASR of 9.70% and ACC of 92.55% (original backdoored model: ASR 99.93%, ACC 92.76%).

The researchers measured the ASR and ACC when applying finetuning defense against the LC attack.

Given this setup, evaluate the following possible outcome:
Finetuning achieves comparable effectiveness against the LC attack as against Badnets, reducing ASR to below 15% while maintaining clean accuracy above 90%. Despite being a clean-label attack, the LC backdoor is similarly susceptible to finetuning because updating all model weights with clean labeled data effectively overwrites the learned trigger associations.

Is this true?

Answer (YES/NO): NO